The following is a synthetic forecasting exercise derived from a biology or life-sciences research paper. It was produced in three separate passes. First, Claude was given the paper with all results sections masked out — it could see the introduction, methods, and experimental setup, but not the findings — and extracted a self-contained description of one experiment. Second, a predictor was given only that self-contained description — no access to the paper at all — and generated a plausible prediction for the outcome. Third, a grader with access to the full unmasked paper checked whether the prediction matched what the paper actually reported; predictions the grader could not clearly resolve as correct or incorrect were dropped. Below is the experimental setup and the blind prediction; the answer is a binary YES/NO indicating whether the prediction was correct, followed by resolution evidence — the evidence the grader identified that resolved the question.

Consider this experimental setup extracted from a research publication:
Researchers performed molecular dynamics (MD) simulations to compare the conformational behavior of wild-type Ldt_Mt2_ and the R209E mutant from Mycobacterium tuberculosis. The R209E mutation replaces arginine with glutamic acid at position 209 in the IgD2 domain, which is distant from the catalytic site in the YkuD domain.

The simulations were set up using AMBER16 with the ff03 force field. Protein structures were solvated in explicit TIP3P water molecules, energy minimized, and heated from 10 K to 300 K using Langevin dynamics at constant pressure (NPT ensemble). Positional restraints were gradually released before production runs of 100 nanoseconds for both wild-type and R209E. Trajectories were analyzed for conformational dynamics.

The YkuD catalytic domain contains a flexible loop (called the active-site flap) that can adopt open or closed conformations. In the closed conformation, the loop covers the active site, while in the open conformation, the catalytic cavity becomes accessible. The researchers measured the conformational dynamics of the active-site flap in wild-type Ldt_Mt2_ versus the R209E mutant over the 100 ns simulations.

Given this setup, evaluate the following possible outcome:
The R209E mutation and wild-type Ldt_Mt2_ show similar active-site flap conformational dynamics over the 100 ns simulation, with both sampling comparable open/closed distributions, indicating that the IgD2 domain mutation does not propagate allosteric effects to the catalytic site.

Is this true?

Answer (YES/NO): NO